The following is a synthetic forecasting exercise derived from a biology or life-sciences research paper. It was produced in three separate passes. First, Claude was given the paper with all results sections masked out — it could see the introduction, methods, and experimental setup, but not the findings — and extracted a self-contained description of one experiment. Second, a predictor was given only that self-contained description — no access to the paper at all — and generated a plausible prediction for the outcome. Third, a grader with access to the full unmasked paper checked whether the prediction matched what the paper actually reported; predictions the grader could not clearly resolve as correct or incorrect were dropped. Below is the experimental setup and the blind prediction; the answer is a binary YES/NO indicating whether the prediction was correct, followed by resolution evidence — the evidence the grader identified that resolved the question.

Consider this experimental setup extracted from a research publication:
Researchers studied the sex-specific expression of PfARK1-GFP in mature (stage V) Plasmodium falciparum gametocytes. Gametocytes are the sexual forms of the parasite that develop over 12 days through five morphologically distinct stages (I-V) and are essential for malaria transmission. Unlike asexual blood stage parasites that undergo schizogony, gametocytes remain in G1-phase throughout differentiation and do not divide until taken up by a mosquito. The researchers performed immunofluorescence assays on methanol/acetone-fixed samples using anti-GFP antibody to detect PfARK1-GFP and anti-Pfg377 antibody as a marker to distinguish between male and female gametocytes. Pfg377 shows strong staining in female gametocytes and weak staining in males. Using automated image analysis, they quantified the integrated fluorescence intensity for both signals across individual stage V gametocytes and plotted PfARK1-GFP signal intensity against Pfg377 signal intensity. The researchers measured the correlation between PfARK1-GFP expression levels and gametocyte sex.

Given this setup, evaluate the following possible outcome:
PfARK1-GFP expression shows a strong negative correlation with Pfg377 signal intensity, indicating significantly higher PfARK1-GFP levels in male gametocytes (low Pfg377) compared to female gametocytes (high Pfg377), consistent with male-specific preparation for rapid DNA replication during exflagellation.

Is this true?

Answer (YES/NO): YES